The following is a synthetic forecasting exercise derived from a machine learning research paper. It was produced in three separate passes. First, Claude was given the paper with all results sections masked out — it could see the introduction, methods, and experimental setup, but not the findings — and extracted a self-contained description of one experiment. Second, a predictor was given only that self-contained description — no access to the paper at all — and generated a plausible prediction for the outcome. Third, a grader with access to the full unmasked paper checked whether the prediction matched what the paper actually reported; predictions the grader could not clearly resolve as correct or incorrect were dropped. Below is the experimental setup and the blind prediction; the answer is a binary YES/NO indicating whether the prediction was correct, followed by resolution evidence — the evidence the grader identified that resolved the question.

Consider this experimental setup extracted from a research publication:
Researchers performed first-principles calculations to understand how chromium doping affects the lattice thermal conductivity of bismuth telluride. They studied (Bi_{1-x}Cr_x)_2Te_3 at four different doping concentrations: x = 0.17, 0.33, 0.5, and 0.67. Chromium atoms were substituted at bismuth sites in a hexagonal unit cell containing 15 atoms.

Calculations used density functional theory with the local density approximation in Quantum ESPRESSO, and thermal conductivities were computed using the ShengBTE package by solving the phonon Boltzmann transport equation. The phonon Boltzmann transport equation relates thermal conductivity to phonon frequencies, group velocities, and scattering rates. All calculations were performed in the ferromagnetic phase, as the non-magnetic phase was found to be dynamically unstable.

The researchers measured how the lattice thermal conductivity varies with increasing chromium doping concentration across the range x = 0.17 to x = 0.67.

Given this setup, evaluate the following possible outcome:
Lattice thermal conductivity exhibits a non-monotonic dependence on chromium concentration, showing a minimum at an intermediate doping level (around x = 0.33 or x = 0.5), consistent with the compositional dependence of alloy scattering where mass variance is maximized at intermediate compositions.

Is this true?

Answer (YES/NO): NO